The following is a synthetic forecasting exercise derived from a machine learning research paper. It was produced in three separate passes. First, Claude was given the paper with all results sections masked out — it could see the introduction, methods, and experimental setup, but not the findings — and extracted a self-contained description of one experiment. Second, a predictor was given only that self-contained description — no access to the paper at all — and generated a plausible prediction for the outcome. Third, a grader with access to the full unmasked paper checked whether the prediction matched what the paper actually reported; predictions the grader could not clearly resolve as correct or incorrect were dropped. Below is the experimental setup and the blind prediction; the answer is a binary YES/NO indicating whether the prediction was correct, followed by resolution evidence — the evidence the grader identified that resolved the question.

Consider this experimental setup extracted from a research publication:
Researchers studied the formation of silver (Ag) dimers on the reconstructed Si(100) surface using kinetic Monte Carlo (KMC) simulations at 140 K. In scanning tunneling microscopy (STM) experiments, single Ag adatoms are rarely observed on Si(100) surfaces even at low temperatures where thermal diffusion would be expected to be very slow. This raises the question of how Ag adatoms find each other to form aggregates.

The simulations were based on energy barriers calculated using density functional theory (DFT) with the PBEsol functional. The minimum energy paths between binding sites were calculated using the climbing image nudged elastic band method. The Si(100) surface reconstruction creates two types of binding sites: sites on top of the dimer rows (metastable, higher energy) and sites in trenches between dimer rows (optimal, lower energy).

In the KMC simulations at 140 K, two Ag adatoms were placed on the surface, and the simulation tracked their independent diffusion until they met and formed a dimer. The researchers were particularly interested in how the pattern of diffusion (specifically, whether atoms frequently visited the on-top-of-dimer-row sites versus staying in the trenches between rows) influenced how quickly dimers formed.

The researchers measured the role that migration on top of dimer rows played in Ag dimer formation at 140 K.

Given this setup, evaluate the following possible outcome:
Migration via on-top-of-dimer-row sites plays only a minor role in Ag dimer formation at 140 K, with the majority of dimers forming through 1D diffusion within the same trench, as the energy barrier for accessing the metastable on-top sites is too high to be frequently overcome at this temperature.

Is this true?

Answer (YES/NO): NO